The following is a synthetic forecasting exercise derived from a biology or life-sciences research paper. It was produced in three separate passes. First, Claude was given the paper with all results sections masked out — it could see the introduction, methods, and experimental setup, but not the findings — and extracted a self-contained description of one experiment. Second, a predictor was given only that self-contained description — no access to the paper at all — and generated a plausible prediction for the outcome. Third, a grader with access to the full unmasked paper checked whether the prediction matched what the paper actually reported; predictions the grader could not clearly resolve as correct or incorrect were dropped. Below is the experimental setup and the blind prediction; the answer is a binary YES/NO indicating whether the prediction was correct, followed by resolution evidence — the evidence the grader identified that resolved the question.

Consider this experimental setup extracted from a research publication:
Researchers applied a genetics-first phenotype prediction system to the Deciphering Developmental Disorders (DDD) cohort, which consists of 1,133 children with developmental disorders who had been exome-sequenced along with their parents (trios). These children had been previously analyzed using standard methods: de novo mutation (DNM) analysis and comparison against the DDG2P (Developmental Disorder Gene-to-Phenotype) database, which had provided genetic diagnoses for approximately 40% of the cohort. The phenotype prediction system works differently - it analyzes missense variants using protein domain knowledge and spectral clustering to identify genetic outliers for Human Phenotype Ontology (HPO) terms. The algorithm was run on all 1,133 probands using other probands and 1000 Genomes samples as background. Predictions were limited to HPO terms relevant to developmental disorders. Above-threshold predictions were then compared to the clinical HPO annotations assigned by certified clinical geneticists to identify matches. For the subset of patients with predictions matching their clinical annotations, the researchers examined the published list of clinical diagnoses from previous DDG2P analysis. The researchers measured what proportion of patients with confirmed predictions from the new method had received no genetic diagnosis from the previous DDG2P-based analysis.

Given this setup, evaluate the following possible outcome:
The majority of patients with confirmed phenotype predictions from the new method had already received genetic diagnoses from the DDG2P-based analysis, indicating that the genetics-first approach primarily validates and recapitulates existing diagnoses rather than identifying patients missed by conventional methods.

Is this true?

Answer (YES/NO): NO